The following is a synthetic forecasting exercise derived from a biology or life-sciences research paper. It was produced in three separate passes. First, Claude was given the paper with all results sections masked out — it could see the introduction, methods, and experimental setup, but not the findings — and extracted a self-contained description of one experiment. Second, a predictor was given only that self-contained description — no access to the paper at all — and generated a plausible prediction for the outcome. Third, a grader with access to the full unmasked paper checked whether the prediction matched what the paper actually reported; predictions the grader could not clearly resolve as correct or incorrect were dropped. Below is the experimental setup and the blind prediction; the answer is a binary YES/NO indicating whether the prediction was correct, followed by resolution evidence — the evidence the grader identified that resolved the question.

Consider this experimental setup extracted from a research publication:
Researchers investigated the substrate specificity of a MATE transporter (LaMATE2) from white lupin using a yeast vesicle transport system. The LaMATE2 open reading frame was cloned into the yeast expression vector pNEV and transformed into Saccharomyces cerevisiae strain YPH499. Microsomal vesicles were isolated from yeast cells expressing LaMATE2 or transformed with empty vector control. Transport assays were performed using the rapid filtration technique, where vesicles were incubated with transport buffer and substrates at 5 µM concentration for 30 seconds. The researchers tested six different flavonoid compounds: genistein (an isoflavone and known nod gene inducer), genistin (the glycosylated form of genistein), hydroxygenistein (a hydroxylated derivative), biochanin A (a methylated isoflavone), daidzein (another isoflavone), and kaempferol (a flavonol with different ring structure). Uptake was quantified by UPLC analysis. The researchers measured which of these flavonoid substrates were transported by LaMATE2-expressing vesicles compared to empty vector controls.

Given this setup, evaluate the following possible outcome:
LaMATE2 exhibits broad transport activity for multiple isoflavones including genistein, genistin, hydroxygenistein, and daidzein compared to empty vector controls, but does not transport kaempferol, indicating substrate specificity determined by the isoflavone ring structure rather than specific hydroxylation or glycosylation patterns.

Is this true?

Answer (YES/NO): NO